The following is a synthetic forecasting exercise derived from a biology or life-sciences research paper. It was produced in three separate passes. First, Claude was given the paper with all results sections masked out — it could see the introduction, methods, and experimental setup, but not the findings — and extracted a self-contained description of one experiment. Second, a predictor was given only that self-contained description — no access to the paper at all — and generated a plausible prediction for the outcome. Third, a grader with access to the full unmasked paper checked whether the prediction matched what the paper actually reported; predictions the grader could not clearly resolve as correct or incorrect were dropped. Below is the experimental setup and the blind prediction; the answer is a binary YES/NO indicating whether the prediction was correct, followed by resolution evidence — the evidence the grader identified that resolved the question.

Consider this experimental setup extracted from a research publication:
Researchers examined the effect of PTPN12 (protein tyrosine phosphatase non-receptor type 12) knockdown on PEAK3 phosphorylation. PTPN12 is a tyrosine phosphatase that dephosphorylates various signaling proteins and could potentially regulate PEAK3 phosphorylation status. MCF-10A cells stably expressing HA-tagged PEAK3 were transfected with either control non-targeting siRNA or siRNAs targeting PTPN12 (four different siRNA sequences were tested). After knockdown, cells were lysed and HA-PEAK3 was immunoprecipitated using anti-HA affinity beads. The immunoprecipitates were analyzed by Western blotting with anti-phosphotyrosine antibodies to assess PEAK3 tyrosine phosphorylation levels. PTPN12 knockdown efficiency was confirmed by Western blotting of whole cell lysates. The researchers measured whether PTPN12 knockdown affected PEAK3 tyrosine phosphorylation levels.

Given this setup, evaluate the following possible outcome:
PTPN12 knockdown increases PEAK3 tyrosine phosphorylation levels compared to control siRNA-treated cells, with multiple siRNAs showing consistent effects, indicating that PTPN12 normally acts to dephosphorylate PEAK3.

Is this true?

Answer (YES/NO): NO